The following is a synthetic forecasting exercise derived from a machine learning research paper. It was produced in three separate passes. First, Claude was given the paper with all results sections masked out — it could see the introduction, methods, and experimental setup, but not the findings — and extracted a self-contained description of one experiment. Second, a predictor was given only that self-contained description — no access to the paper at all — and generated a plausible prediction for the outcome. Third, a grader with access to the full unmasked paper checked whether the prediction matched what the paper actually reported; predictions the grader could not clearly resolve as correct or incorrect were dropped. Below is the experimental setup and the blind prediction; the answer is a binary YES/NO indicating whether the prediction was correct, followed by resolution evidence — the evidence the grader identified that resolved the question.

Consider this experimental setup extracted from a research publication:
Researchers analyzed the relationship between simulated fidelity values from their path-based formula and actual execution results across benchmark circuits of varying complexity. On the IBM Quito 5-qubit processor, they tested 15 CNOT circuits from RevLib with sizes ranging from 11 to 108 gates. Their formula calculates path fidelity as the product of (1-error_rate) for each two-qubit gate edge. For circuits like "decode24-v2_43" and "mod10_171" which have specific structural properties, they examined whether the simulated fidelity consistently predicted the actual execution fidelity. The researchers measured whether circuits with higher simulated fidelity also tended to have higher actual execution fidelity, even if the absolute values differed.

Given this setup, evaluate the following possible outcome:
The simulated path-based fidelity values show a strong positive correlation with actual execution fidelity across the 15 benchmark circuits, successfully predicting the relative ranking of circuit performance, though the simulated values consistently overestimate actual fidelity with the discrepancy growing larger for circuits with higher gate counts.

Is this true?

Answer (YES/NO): NO